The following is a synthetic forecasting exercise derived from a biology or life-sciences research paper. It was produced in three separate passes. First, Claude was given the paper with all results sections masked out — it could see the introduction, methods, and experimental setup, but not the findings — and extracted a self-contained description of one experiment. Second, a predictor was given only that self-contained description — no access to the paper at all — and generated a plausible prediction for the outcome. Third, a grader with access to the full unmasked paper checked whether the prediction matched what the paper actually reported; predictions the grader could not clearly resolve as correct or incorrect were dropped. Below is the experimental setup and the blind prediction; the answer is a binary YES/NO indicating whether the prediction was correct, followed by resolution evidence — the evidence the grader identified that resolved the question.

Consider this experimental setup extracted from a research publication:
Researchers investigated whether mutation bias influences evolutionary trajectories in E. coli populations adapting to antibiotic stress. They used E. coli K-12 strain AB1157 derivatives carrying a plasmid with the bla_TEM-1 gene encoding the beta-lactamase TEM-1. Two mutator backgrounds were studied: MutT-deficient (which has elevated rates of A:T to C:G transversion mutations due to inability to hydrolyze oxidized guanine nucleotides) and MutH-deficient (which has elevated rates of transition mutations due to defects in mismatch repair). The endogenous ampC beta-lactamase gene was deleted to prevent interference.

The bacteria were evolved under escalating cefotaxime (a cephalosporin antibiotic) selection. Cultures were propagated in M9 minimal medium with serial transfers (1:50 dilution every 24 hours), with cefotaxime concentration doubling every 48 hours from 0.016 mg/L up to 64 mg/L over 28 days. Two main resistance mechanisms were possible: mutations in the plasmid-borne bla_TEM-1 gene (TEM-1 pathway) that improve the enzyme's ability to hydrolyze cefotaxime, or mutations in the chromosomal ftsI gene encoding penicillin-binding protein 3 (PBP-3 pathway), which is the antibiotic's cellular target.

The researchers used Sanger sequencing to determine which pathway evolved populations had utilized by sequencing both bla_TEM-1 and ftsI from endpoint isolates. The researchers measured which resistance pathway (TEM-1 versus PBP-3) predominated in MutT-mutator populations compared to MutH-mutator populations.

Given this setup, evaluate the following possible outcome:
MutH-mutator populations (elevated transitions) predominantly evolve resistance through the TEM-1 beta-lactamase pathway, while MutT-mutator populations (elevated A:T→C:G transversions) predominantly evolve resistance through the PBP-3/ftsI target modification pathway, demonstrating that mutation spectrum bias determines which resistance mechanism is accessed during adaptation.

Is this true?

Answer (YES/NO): YES